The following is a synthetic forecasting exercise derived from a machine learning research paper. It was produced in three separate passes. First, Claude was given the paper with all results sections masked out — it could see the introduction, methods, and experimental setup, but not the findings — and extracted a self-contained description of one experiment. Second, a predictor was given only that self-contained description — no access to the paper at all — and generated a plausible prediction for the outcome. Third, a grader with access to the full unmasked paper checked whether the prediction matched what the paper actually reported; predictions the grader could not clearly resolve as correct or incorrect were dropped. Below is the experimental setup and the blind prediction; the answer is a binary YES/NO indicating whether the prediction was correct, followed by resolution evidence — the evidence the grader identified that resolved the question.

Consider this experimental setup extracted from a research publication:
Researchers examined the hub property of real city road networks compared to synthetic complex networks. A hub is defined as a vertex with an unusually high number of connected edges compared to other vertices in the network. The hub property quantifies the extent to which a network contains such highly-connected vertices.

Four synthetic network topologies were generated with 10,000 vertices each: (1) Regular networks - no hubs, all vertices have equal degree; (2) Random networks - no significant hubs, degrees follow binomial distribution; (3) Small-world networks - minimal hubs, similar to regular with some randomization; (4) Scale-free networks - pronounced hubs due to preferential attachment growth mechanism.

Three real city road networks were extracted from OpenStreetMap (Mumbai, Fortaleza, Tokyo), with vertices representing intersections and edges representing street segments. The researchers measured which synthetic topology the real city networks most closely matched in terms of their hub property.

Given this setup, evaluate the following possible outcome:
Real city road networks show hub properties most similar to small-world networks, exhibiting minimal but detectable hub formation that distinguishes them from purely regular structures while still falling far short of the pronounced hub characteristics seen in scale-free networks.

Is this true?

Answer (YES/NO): NO